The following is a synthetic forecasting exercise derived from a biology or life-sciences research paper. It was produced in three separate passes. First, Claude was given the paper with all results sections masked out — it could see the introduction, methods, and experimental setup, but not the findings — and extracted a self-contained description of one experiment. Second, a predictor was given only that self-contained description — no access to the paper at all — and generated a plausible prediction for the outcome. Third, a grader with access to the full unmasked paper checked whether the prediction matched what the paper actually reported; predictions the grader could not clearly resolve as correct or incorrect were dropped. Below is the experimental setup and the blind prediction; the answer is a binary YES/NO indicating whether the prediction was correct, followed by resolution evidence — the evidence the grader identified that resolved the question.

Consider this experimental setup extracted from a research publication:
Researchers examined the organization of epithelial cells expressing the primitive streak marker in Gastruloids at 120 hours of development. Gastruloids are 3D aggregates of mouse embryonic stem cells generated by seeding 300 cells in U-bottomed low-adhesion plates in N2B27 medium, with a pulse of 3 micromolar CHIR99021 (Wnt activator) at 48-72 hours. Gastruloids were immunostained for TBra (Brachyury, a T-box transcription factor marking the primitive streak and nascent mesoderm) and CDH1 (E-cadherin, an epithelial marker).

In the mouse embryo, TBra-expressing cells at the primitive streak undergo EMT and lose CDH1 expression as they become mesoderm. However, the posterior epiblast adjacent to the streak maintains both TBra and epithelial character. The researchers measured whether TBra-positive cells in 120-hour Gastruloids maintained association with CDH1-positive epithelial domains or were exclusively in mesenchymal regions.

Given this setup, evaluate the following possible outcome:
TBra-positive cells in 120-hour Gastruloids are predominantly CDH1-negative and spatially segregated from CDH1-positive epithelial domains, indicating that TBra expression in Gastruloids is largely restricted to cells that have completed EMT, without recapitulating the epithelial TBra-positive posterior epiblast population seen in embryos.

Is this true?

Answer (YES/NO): NO